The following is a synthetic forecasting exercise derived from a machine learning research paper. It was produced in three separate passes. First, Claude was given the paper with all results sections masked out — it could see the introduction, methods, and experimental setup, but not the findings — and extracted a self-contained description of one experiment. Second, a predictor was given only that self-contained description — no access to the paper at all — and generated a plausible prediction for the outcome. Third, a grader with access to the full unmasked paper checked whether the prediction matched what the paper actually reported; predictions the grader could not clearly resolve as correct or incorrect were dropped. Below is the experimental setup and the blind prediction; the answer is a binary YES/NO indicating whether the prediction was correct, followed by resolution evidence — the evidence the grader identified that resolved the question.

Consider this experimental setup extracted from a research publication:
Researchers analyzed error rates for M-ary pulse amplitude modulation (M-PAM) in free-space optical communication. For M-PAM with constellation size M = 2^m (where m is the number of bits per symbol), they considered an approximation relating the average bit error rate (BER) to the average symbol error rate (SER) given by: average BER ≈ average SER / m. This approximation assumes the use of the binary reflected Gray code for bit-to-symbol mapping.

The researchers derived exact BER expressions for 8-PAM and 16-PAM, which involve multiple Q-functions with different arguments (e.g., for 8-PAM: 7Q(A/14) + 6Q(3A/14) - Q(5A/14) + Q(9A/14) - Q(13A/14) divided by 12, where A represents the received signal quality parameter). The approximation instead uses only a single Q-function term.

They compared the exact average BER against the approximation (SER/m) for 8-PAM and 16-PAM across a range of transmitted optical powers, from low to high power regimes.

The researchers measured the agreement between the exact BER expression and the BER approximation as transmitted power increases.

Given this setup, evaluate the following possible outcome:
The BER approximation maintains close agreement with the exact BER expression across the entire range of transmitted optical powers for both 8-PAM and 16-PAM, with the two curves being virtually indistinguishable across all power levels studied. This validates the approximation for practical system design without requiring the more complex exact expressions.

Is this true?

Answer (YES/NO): NO